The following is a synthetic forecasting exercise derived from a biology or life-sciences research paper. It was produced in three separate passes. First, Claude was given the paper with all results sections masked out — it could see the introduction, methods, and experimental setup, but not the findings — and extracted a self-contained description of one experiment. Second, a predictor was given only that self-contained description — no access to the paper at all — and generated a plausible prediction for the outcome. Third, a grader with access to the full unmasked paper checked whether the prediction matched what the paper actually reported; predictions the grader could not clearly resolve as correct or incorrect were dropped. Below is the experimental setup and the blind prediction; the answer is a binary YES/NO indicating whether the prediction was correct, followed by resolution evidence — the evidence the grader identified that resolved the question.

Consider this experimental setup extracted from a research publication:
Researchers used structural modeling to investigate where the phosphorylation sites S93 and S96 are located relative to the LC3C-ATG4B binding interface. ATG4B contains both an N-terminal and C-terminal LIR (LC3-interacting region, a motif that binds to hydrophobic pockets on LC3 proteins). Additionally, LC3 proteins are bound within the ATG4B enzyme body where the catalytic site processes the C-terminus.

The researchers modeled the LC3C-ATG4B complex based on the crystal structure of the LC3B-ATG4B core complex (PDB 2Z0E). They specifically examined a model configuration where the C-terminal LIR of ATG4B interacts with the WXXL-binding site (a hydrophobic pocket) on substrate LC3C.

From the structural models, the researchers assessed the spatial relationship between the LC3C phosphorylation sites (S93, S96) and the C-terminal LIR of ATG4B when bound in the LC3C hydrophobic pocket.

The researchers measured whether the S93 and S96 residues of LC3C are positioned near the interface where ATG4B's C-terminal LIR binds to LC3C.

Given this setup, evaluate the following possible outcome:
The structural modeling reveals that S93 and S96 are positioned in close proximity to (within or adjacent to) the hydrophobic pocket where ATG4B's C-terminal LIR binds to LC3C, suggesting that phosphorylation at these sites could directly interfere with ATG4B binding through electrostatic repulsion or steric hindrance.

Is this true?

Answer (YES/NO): NO